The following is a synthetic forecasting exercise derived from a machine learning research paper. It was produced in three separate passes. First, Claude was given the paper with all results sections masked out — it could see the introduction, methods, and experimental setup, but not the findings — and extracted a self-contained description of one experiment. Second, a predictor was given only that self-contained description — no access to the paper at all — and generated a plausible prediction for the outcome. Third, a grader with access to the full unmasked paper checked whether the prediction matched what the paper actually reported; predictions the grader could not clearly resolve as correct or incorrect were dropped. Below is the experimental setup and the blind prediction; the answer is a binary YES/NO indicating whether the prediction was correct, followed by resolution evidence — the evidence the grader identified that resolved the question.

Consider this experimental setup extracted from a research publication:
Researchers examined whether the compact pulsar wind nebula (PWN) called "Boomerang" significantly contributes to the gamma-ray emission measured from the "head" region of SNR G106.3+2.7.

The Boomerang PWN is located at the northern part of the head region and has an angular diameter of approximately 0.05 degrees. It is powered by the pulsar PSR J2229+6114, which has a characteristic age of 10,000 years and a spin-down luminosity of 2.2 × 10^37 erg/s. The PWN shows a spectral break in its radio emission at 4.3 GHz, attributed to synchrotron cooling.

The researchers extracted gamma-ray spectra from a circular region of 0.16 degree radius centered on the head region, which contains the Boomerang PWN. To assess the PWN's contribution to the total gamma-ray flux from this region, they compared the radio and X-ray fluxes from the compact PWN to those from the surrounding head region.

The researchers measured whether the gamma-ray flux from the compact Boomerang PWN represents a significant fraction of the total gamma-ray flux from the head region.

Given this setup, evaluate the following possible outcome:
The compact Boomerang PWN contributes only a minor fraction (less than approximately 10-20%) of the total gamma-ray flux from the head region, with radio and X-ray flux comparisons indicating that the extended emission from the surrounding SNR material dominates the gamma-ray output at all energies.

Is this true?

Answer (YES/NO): YES